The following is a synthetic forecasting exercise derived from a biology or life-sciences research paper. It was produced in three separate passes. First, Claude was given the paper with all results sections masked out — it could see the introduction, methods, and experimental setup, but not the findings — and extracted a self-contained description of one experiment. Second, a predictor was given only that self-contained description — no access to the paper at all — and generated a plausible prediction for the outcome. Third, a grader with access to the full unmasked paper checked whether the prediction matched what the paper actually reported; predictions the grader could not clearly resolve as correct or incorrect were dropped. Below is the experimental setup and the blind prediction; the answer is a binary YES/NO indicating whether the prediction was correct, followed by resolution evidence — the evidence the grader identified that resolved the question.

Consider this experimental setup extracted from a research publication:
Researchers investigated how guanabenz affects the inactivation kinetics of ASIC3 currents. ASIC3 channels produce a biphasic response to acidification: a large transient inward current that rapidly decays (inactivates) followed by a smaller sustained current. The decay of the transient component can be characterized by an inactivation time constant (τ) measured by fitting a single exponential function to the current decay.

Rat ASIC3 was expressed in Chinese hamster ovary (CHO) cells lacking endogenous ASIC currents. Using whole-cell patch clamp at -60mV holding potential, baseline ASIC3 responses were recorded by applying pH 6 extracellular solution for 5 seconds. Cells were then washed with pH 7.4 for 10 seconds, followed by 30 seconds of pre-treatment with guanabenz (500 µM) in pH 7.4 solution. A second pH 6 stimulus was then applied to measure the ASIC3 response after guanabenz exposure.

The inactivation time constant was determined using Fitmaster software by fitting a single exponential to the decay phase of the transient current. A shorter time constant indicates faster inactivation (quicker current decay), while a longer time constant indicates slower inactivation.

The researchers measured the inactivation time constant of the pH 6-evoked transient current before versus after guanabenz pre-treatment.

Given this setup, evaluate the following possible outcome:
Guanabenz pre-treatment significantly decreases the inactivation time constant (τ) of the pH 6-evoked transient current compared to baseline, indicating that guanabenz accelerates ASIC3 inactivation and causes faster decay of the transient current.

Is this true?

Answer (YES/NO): NO